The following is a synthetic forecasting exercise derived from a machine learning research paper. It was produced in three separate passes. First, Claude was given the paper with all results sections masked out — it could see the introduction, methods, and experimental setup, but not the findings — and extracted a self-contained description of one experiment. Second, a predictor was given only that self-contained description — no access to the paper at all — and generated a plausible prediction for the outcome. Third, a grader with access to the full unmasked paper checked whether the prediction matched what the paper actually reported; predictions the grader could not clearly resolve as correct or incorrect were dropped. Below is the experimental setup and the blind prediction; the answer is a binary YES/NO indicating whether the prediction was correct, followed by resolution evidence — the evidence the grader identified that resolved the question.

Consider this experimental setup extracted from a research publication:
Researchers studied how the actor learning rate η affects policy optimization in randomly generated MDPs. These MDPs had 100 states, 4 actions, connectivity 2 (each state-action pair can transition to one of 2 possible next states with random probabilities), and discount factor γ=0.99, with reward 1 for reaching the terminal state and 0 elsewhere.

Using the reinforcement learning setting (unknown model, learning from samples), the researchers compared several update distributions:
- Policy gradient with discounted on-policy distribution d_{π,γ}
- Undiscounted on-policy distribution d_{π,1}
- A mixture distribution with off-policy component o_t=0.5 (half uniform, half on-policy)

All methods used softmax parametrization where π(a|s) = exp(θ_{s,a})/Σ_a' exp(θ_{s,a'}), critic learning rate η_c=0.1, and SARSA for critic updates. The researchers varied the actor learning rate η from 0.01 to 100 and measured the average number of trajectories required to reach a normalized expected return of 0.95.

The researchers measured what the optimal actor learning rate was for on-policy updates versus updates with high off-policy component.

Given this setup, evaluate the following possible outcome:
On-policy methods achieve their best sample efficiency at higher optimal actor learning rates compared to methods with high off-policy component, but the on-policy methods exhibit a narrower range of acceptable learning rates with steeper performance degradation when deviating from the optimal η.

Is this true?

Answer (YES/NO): NO